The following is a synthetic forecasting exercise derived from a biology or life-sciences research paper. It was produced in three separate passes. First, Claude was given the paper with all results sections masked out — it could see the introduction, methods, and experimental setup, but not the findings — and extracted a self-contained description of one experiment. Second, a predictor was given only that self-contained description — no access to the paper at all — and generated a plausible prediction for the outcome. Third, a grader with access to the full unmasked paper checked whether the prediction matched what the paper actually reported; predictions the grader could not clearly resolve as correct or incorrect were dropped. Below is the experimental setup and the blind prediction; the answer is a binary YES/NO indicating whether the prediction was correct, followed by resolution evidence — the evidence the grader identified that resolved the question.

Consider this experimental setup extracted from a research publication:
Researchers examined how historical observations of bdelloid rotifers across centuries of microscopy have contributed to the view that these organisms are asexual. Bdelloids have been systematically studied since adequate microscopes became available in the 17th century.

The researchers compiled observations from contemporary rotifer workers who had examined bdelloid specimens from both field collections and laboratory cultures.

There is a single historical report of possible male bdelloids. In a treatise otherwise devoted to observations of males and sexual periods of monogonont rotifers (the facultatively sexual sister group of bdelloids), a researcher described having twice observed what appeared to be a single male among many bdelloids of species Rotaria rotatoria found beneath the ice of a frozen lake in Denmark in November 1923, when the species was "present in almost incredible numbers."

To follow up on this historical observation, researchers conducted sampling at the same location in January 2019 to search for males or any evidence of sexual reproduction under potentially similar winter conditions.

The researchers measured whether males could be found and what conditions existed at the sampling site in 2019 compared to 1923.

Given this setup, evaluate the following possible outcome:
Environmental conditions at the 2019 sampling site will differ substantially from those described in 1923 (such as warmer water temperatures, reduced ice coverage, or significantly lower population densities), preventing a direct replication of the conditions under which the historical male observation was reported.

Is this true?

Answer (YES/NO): YES